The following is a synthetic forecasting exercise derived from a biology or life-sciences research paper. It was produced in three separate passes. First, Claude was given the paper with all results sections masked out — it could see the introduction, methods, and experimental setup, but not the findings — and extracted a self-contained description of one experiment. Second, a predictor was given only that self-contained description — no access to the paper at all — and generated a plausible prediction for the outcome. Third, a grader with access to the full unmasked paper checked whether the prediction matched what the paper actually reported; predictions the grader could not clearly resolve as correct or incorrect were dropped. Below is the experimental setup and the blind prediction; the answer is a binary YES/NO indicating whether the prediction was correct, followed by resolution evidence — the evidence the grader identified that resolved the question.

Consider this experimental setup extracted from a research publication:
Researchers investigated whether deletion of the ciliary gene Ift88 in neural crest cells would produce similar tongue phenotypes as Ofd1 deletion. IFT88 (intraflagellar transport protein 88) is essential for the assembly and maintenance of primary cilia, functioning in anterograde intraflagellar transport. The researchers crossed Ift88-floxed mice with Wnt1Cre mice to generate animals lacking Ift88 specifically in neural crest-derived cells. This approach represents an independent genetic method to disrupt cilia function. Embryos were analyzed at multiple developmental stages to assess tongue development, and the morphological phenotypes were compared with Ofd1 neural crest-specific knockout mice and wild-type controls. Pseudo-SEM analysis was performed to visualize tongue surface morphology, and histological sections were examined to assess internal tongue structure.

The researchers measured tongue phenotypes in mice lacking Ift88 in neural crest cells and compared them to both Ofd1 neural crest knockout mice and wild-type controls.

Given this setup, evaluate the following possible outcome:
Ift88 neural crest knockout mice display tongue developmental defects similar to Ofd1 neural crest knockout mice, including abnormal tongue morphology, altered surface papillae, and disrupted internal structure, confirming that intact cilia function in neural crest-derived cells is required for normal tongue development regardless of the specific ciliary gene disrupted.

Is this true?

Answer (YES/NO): YES